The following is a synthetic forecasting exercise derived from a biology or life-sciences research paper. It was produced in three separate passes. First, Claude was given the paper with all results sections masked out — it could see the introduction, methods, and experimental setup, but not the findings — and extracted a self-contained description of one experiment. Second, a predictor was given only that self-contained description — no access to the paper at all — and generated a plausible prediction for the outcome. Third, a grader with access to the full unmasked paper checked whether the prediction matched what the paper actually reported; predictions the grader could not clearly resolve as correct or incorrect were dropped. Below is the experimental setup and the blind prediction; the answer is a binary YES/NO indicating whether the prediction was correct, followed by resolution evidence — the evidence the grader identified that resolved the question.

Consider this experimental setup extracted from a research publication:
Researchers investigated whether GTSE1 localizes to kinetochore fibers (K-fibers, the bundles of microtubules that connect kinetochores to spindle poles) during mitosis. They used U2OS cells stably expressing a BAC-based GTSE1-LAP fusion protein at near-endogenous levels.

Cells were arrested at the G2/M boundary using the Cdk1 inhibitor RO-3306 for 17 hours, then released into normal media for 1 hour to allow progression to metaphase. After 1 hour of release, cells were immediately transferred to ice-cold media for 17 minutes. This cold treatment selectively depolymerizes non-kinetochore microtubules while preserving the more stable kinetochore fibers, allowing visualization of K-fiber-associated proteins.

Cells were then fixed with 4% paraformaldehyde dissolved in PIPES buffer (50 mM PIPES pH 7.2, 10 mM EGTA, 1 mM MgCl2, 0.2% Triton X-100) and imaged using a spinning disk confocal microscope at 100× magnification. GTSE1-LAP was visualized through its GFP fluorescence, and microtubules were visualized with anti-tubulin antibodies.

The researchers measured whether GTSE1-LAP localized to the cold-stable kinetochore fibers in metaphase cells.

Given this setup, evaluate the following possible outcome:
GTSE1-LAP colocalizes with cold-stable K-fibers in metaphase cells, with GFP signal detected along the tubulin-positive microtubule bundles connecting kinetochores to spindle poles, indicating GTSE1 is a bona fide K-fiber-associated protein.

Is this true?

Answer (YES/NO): YES